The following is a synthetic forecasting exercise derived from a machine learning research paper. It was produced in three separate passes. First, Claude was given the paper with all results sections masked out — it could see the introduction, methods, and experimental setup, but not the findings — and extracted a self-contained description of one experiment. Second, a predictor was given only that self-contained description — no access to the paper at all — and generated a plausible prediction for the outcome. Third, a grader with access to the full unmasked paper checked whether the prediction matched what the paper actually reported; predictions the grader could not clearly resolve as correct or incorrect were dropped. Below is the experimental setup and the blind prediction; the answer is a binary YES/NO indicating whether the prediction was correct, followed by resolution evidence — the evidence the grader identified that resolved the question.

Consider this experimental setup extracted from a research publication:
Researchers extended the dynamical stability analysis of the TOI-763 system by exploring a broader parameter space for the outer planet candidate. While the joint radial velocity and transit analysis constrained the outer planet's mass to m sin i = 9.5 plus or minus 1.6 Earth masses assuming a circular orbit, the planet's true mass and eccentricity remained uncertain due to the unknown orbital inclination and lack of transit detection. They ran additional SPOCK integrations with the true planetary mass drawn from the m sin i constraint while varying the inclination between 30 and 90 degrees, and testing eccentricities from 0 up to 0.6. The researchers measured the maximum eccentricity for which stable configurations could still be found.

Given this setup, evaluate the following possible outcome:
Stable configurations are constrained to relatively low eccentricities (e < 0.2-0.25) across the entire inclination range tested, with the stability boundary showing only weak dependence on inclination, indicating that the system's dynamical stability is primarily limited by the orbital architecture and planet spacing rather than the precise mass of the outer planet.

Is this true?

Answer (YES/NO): NO